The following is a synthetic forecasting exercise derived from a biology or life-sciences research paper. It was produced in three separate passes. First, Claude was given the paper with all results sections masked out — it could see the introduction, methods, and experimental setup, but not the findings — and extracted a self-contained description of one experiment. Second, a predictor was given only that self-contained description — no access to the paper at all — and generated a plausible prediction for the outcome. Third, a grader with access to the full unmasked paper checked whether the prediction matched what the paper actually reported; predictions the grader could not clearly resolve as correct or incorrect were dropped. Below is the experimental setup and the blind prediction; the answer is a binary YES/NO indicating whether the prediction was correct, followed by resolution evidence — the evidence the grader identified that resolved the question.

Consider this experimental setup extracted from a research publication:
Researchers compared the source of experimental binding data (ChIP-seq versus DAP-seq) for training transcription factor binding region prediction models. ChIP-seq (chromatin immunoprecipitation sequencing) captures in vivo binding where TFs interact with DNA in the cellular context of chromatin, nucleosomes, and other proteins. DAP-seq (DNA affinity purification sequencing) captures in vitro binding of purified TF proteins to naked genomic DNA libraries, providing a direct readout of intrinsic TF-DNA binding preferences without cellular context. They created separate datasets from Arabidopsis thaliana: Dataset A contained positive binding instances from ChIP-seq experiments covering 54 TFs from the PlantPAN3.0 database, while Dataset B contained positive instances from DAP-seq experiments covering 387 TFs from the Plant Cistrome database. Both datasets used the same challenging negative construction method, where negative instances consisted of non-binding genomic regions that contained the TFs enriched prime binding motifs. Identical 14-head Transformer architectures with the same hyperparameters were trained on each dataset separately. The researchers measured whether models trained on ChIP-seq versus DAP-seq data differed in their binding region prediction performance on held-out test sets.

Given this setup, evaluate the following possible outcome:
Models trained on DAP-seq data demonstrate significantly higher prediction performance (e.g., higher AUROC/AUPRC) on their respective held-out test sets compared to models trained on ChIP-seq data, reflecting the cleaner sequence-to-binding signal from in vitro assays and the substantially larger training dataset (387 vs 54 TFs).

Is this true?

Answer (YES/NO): YES